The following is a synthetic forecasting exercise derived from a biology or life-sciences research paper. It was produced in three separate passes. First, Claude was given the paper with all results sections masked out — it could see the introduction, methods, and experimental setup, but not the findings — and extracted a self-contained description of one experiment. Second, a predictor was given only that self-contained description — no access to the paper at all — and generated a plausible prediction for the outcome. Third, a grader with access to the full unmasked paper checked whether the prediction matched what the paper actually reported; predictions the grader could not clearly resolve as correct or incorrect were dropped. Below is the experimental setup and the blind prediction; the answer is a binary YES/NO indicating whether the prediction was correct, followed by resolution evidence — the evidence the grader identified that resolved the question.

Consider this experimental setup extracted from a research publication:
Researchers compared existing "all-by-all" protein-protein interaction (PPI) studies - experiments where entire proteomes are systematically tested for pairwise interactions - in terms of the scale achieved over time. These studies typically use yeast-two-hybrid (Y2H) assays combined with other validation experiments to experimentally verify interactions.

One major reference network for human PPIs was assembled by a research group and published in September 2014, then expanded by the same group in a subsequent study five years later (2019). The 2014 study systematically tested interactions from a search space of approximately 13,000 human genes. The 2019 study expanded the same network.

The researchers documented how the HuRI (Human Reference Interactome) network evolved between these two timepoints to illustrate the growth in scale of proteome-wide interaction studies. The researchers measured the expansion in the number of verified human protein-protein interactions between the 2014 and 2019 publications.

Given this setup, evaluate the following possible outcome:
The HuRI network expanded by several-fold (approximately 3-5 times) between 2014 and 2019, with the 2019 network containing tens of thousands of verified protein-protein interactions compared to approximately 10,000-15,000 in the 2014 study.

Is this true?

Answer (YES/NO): YES